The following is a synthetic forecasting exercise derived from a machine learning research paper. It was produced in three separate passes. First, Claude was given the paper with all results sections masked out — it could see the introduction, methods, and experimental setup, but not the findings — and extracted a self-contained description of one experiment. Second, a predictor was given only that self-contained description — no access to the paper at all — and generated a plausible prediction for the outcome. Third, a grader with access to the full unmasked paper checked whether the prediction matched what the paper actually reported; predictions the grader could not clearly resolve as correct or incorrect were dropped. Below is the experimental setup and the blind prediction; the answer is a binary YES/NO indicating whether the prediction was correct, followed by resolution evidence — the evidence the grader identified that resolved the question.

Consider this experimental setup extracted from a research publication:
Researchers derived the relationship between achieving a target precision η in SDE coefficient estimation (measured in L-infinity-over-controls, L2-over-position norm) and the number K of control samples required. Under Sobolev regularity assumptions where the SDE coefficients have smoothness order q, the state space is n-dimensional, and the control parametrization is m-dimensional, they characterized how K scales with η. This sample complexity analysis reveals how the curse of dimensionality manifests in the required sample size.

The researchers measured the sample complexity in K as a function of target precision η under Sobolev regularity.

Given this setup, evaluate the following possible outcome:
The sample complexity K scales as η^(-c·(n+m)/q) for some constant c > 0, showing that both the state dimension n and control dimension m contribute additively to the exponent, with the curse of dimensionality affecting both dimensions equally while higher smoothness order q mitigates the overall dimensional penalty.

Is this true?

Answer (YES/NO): NO